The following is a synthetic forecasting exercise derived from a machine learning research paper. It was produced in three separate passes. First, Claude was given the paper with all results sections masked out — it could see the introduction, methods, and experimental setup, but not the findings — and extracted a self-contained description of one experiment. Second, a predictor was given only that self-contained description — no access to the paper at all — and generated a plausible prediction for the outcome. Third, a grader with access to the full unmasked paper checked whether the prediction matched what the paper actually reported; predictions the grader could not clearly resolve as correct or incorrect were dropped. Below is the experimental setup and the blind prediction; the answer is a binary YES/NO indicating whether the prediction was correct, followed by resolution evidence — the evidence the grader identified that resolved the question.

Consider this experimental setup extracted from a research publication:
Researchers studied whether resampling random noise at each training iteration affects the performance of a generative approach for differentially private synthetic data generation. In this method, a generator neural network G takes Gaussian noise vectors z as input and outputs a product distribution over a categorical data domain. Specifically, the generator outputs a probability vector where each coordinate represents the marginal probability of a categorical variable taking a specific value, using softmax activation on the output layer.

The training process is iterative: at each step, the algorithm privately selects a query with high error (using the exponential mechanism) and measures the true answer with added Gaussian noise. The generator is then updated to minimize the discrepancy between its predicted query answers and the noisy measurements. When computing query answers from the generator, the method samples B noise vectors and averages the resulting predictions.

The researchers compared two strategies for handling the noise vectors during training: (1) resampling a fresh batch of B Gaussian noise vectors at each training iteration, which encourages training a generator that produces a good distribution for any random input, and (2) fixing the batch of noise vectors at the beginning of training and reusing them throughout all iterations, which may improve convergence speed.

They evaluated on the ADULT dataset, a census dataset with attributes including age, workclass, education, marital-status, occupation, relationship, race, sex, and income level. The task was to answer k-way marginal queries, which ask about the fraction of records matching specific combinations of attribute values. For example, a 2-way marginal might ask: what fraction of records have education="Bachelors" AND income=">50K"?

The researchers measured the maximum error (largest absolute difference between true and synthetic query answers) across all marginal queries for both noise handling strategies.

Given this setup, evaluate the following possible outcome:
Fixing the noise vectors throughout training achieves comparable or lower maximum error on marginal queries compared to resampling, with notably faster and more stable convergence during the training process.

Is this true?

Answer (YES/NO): NO